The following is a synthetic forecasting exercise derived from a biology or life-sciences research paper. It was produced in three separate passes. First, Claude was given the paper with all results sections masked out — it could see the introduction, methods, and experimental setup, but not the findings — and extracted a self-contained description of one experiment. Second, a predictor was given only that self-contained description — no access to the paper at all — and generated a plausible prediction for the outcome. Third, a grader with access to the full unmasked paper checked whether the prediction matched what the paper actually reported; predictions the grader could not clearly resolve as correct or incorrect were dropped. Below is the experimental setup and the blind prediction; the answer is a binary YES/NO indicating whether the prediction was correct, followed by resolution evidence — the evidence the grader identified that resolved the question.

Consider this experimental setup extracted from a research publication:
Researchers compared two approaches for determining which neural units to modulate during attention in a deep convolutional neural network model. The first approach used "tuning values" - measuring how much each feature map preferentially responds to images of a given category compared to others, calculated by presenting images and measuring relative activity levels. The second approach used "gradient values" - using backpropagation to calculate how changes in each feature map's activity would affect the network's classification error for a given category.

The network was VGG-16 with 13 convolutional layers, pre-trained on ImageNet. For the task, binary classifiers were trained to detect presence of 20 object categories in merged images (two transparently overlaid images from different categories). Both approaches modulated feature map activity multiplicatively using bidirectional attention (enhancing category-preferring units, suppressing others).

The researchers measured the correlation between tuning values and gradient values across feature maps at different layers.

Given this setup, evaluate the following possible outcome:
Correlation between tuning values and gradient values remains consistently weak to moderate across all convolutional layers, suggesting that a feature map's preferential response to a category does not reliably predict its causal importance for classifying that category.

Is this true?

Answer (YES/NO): NO